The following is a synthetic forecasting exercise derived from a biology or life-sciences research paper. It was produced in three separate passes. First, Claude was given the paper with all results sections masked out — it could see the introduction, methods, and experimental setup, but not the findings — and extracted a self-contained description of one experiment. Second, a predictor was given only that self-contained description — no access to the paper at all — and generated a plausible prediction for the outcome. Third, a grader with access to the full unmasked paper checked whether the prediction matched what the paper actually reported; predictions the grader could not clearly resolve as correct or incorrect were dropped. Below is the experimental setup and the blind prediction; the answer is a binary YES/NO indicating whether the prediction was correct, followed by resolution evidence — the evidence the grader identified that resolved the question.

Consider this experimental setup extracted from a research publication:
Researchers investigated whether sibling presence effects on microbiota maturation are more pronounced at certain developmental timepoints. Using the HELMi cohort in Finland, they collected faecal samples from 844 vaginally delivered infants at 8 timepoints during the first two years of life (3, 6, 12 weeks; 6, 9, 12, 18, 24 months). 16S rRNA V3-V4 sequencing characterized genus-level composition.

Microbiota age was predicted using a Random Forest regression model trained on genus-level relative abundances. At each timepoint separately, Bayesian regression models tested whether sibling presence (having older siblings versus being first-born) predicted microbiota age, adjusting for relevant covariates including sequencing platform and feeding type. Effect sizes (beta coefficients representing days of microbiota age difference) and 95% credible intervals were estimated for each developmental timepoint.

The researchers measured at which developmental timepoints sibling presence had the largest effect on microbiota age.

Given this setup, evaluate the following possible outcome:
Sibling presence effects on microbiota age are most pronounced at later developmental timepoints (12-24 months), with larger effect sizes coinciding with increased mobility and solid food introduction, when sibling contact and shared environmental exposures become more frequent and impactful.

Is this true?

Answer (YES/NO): NO